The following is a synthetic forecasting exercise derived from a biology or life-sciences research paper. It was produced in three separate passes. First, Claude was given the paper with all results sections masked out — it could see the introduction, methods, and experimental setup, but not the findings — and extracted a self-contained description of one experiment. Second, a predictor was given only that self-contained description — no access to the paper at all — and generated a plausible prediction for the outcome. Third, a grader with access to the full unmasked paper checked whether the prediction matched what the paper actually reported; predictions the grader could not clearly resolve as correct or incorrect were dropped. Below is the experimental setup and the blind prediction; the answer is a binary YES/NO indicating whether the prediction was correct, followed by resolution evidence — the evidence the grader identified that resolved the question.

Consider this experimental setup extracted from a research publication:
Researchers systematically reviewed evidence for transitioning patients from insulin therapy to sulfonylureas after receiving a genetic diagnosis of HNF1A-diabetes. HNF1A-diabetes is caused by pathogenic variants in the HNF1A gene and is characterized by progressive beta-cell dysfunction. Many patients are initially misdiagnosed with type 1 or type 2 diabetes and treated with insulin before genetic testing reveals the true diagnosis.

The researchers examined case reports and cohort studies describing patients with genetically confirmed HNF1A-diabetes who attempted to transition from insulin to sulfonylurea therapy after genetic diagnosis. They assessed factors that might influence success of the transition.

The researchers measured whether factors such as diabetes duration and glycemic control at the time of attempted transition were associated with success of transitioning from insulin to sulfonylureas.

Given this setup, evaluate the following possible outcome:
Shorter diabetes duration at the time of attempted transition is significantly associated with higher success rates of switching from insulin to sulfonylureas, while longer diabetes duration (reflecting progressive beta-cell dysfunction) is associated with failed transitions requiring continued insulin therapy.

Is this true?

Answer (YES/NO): NO